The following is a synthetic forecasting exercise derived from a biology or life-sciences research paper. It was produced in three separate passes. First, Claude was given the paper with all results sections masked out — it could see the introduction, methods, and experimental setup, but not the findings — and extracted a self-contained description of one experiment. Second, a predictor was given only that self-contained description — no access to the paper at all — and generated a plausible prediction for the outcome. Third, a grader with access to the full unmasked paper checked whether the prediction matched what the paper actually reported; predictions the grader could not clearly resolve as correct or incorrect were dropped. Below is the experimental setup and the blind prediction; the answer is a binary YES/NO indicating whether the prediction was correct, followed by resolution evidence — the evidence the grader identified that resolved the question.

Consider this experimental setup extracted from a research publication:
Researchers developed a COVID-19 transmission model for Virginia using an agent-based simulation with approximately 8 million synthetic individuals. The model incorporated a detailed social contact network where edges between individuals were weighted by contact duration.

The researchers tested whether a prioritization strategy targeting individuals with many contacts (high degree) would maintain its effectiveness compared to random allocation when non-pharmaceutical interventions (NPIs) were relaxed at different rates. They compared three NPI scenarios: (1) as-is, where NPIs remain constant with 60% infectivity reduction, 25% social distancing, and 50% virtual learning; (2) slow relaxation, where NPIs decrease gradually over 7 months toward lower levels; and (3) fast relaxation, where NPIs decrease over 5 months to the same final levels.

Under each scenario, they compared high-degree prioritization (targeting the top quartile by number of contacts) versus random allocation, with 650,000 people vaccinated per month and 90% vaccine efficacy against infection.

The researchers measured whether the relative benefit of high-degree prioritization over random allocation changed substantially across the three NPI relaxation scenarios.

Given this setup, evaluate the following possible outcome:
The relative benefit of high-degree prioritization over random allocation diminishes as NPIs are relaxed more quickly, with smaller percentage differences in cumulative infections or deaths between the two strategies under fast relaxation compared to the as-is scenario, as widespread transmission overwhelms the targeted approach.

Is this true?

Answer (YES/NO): NO